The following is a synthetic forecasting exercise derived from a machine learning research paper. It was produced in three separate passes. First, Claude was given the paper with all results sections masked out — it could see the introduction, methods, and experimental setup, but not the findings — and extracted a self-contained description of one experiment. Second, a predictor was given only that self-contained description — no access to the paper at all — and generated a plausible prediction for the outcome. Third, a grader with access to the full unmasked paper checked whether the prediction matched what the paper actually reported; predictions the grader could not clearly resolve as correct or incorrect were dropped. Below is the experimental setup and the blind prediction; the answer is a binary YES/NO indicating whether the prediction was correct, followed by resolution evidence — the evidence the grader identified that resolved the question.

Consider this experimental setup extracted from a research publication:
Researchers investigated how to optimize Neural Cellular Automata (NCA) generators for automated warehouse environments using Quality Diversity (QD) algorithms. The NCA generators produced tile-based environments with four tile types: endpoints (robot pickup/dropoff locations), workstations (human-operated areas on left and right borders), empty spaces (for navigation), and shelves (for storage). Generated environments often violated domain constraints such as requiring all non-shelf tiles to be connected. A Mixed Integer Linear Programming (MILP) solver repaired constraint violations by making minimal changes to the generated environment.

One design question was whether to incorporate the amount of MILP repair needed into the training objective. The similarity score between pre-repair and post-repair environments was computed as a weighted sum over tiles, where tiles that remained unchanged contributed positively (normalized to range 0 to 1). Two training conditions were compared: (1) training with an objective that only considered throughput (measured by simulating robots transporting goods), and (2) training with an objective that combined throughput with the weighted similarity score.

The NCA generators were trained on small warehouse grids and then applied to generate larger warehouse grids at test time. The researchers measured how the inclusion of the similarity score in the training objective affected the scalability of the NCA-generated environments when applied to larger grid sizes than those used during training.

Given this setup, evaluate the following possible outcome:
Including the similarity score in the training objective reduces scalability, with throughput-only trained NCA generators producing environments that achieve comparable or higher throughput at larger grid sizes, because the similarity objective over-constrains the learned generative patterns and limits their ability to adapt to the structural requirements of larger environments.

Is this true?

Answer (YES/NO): NO